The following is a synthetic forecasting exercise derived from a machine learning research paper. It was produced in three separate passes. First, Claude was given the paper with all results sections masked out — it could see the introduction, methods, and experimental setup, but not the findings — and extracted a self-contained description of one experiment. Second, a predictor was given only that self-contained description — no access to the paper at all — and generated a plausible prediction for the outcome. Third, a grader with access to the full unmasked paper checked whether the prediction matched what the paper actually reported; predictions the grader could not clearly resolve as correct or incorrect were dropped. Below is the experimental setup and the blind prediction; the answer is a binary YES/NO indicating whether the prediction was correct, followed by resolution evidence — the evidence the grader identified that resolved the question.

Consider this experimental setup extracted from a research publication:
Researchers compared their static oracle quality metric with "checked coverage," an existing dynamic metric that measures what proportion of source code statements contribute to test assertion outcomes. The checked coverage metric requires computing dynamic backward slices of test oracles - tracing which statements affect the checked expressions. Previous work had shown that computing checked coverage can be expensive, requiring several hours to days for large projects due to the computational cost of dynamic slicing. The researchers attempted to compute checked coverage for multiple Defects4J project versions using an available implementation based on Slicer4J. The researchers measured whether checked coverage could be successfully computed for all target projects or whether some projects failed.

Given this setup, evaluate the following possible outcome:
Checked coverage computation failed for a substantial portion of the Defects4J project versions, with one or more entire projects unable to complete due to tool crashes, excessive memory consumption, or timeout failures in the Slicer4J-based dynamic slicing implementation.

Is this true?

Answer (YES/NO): NO